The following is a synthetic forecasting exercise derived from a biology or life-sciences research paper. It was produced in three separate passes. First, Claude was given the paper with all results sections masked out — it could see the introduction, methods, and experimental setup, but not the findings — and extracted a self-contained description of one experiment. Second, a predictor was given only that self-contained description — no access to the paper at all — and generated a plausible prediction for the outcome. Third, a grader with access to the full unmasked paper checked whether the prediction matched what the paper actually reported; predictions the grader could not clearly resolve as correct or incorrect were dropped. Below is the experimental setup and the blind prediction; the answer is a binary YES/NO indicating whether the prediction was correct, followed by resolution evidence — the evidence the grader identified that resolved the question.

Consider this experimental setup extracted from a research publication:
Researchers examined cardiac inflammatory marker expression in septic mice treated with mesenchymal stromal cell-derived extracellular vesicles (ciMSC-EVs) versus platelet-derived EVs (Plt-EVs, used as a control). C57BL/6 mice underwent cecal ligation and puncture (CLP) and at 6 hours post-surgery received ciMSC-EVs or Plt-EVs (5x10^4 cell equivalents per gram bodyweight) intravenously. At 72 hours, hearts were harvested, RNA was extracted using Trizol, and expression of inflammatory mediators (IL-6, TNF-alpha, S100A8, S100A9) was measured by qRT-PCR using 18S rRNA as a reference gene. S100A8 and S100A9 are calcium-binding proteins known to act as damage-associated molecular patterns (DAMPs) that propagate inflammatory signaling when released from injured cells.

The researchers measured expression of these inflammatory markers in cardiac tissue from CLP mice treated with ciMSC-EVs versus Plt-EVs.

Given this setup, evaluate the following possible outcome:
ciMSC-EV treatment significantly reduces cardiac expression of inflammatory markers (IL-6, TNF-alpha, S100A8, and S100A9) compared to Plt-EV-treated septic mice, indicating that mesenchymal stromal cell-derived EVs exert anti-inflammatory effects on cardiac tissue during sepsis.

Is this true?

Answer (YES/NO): NO